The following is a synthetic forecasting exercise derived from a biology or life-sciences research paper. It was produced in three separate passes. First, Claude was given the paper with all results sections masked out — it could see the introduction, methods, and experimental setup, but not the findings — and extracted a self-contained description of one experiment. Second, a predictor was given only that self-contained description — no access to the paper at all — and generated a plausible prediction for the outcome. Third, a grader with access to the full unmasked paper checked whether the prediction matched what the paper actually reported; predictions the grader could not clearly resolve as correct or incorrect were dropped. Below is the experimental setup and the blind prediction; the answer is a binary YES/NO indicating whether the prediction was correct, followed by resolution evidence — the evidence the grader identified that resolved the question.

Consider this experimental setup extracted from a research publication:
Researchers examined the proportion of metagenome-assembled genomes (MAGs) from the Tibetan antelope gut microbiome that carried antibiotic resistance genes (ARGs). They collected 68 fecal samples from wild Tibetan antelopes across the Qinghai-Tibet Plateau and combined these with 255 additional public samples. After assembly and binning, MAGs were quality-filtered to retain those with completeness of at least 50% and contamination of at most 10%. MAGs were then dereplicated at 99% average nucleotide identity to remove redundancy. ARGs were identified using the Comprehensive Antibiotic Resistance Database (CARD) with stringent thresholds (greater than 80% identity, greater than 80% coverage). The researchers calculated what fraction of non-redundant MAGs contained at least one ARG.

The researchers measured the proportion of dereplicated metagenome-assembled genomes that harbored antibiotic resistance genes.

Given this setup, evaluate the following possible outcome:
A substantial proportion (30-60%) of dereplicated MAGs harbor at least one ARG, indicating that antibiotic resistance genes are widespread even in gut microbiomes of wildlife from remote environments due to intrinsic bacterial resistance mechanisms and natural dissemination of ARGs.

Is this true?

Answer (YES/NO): NO